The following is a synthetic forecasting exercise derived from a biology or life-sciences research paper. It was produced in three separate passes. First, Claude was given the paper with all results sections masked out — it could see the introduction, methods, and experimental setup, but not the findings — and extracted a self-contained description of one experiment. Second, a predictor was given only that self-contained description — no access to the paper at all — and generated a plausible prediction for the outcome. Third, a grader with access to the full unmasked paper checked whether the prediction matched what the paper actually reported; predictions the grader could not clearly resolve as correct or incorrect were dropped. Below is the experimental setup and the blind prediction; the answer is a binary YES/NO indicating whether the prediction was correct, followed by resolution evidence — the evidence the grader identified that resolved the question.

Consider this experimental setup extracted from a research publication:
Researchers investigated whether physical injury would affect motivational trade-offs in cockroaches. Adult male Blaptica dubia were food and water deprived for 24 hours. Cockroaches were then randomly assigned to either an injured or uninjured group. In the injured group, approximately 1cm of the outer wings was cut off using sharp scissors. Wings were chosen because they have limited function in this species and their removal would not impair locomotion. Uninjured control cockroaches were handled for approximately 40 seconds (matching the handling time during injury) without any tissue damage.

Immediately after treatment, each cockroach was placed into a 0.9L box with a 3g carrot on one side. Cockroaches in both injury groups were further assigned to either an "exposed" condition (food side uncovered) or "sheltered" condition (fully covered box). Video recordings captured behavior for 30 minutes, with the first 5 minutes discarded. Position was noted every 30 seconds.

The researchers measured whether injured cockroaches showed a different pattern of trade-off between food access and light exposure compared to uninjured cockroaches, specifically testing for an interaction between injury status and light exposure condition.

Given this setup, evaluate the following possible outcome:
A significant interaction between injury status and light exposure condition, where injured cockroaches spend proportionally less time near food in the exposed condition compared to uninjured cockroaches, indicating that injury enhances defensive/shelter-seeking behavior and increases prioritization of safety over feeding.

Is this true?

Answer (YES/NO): YES